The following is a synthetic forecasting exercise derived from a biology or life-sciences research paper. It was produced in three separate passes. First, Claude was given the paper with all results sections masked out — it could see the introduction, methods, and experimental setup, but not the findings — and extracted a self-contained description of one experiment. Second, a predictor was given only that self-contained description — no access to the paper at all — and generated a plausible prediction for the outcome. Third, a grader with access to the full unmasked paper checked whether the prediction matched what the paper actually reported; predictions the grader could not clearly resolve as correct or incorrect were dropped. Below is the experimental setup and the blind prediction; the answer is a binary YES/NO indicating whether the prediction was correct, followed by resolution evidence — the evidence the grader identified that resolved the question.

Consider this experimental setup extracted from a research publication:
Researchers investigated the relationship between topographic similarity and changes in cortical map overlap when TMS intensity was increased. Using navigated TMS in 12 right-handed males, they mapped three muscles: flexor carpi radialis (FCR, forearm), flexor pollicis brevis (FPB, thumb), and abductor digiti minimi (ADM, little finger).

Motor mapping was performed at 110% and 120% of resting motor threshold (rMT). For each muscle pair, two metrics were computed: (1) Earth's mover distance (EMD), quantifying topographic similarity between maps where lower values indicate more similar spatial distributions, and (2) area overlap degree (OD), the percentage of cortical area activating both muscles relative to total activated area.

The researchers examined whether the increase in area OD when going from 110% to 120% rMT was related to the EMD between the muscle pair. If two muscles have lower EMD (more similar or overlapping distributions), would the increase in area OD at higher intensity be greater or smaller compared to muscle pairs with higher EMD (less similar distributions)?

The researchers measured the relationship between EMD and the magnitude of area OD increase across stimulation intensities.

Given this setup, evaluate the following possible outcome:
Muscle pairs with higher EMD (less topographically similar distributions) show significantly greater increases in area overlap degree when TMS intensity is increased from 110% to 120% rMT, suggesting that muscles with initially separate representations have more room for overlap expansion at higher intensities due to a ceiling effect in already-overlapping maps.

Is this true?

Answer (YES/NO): NO